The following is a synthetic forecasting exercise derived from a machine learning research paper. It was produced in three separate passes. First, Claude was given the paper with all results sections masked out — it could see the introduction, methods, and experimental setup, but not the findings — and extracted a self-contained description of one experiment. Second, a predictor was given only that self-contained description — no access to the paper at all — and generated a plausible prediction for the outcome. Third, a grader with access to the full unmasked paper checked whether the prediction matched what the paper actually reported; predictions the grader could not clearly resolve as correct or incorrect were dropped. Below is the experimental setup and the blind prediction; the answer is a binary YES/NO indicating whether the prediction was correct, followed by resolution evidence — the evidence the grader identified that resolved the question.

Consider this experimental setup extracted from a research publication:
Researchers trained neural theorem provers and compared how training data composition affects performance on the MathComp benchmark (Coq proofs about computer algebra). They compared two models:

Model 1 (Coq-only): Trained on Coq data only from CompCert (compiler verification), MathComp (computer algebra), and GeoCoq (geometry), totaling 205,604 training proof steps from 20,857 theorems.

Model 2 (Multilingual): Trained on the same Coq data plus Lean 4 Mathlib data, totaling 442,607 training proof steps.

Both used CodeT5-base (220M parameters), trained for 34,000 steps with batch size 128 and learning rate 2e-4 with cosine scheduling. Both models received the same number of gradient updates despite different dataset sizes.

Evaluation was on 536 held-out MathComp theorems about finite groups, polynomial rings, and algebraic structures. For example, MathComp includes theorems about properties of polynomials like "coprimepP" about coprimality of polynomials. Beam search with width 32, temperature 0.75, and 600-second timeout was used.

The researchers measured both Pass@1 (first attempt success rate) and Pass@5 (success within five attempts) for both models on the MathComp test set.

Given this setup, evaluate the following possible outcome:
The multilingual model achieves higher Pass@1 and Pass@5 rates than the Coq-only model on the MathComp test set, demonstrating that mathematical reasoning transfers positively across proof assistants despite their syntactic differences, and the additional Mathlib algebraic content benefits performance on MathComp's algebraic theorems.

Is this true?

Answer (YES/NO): NO